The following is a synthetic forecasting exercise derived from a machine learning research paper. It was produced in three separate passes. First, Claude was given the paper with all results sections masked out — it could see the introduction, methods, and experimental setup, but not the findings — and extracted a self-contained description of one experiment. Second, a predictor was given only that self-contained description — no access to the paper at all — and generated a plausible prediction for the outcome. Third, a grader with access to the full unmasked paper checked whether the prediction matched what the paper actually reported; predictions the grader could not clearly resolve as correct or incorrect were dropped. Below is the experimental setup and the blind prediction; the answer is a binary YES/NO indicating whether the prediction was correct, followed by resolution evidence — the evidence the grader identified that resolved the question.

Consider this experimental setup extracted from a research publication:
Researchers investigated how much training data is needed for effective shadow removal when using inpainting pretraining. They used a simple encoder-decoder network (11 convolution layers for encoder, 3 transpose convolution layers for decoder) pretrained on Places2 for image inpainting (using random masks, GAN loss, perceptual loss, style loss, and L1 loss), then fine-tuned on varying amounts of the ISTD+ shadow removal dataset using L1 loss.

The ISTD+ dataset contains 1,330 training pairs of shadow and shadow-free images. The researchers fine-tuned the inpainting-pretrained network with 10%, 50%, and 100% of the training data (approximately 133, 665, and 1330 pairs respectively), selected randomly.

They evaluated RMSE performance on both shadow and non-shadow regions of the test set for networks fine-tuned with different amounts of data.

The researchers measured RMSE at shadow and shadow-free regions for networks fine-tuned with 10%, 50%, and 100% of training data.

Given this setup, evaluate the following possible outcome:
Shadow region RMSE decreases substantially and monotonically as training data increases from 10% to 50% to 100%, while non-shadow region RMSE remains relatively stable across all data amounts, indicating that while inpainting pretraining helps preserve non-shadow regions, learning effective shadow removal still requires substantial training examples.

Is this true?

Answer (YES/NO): NO